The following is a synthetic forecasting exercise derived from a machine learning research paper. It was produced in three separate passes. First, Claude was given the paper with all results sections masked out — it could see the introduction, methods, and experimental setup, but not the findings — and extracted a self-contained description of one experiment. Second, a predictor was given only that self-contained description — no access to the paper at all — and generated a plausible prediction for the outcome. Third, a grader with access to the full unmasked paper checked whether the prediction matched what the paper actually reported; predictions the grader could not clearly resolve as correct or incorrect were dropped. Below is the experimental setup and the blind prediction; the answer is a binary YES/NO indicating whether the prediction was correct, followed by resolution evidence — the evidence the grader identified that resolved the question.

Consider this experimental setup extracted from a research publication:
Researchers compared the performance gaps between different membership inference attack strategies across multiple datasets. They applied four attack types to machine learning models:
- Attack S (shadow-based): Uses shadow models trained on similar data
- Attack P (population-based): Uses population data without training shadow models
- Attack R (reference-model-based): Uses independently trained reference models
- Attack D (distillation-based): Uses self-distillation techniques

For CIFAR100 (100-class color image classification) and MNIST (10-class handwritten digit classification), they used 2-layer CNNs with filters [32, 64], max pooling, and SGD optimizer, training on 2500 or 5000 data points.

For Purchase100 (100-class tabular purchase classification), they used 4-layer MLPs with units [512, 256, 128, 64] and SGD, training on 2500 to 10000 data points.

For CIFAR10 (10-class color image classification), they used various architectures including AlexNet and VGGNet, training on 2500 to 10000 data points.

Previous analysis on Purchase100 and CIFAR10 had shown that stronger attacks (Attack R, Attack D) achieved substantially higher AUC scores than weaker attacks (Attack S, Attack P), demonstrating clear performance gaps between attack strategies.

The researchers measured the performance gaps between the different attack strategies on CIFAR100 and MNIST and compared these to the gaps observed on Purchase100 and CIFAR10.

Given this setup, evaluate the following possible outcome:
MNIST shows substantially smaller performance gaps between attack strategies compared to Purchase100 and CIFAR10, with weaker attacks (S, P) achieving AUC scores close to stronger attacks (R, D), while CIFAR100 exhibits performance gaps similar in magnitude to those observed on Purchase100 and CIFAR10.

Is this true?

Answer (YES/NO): NO